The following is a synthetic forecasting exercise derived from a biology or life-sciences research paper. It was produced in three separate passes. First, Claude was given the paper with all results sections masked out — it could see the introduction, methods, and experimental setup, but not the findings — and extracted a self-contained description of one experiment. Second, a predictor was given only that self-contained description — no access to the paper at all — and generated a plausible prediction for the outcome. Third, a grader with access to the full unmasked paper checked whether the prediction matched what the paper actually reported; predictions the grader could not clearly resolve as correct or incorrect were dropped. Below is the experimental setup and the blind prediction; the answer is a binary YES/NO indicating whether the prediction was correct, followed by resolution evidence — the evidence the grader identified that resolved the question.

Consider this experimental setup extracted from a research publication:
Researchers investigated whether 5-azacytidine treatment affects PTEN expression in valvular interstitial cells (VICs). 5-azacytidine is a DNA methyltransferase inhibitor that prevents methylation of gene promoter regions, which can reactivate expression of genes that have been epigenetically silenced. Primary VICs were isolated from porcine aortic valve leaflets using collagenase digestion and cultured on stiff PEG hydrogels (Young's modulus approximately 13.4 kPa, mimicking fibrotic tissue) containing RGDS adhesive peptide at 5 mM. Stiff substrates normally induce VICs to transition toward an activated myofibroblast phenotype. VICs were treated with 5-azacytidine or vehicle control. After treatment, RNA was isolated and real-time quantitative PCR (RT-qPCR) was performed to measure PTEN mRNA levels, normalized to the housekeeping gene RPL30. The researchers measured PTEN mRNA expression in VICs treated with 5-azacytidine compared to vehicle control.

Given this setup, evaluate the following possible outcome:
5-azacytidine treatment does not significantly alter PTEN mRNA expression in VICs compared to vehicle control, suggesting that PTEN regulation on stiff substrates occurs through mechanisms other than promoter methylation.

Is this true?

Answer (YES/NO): NO